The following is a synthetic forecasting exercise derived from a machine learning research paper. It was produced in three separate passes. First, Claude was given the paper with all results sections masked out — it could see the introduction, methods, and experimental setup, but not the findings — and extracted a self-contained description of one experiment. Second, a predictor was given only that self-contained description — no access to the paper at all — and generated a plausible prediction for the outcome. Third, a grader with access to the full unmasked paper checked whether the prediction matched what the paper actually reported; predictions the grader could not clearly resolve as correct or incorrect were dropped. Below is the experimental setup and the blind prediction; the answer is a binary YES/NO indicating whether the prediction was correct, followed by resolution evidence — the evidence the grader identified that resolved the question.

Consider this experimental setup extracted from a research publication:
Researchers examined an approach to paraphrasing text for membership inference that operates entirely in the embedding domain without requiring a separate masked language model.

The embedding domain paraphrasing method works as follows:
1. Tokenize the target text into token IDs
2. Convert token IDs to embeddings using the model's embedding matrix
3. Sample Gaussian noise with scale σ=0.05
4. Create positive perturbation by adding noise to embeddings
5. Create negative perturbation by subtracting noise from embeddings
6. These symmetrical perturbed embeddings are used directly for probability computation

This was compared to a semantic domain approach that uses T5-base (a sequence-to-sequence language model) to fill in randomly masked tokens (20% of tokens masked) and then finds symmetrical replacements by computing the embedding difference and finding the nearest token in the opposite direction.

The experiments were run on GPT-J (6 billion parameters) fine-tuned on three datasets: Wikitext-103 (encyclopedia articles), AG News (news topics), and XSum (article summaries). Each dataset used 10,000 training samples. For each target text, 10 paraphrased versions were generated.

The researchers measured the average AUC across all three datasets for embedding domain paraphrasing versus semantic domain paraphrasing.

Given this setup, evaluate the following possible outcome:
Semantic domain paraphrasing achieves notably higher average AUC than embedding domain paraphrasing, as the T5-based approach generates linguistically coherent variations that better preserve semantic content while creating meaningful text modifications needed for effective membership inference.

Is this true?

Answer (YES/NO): NO